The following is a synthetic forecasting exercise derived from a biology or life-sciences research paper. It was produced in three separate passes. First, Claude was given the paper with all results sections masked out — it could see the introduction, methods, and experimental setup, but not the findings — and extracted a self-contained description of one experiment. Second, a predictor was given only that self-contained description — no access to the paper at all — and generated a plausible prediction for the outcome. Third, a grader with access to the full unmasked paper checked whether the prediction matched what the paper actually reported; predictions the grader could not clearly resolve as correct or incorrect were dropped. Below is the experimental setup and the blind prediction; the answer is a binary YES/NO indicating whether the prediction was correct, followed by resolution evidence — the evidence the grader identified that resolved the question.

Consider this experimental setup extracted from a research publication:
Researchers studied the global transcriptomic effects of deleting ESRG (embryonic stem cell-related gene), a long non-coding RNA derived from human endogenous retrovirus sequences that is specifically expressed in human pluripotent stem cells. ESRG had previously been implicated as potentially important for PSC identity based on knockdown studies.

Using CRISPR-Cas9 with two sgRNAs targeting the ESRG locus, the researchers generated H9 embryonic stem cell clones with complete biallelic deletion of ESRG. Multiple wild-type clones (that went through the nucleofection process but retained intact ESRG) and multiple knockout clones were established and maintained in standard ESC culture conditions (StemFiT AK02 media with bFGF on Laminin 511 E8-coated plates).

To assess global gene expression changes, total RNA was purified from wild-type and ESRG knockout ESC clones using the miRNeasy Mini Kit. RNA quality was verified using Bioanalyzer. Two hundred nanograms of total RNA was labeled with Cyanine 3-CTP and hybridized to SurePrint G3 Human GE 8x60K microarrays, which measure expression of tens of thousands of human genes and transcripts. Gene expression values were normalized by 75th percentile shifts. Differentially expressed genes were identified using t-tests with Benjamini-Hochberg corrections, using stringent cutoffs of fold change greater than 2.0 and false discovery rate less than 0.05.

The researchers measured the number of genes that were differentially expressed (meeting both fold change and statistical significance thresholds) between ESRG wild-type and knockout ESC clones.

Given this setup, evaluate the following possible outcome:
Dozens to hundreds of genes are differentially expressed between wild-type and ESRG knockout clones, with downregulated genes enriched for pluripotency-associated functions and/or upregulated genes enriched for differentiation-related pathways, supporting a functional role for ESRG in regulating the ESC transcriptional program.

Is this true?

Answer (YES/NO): NO